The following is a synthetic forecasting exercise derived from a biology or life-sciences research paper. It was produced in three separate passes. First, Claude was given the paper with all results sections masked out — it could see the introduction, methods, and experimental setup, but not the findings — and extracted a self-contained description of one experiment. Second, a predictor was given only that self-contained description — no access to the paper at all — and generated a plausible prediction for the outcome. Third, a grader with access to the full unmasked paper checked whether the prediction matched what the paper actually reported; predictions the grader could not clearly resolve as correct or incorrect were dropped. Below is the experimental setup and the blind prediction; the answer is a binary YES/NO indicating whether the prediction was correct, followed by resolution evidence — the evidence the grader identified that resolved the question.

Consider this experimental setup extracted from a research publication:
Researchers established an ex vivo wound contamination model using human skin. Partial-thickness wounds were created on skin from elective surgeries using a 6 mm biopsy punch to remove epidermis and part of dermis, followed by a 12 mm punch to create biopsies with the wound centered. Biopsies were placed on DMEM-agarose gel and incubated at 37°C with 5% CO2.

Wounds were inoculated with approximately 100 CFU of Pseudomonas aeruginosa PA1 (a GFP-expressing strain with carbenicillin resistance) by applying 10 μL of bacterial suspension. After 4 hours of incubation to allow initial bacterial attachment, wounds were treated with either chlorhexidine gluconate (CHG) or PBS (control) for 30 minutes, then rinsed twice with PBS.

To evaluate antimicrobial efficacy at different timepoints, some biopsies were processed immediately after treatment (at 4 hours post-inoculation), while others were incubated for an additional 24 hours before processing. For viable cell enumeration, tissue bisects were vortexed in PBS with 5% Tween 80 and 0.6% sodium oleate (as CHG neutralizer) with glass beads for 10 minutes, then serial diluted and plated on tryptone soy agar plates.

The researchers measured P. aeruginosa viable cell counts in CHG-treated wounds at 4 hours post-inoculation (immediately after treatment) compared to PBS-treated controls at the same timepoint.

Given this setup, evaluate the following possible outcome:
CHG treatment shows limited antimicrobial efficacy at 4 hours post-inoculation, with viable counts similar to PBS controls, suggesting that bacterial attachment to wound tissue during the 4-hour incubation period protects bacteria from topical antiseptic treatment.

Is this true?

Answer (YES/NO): NO